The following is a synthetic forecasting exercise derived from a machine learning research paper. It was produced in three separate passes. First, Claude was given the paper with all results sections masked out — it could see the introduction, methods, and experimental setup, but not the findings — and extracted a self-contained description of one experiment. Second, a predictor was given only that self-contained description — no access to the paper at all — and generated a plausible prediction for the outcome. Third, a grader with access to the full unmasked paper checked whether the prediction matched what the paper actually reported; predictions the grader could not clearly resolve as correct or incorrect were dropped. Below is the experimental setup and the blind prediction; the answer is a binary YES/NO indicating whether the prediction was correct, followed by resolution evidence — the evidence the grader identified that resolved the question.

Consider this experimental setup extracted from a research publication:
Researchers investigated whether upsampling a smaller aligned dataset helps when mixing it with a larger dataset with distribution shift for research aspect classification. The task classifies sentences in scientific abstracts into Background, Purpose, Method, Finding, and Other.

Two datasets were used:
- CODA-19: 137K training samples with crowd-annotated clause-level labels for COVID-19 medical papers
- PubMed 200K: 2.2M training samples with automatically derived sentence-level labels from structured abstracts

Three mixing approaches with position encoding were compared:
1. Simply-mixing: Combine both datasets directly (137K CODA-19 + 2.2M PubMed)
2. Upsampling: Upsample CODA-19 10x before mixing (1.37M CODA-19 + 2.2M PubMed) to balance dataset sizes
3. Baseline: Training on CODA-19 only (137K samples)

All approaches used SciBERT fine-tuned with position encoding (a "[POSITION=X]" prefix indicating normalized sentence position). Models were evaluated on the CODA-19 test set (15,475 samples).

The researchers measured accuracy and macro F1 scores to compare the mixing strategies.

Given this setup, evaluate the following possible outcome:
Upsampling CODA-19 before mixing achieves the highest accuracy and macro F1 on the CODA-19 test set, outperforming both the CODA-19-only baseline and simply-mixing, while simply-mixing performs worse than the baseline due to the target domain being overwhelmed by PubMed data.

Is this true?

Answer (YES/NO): NO